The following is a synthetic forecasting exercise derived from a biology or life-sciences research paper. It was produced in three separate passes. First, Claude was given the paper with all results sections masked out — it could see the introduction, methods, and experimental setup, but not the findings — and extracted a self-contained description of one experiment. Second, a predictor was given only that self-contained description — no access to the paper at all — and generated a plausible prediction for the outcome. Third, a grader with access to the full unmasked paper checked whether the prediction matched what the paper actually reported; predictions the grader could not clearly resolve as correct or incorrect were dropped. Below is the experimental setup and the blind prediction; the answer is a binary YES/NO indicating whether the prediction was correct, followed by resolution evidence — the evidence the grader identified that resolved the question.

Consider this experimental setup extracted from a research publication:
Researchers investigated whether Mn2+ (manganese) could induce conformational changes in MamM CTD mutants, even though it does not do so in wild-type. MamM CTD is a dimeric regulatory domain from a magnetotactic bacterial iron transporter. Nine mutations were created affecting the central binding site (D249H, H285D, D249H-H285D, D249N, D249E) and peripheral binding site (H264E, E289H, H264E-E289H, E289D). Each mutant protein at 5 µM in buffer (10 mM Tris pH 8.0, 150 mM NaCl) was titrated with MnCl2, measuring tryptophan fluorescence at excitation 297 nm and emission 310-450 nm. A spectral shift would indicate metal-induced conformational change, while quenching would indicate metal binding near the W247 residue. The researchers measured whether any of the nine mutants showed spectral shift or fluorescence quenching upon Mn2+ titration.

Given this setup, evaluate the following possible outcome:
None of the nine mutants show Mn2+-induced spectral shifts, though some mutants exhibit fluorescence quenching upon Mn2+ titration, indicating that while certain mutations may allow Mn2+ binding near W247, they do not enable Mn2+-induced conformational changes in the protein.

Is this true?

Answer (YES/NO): NO